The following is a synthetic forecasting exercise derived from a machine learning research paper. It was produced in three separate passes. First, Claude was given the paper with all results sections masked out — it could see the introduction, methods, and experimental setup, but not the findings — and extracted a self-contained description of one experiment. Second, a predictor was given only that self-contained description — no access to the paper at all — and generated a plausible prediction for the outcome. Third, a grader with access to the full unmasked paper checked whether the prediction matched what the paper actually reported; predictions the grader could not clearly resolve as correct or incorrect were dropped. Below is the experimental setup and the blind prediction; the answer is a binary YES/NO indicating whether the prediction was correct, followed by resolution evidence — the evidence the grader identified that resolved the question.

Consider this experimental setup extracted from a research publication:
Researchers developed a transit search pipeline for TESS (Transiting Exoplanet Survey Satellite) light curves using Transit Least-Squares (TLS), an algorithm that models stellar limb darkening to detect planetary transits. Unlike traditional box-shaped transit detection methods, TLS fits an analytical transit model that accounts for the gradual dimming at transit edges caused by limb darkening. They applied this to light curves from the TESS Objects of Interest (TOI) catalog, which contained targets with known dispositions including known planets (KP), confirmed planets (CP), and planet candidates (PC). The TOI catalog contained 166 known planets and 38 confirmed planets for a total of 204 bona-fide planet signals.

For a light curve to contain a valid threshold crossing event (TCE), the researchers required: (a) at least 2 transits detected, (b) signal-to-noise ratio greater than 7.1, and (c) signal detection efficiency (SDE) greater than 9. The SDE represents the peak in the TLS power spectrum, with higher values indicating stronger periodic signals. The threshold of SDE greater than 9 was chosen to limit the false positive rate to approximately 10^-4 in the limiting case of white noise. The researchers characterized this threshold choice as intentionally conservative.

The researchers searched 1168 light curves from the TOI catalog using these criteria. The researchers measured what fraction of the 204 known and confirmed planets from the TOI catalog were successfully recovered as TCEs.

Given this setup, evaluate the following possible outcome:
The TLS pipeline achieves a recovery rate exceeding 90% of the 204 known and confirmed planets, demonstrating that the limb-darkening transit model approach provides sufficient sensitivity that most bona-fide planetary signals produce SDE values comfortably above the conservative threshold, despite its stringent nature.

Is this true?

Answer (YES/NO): NO